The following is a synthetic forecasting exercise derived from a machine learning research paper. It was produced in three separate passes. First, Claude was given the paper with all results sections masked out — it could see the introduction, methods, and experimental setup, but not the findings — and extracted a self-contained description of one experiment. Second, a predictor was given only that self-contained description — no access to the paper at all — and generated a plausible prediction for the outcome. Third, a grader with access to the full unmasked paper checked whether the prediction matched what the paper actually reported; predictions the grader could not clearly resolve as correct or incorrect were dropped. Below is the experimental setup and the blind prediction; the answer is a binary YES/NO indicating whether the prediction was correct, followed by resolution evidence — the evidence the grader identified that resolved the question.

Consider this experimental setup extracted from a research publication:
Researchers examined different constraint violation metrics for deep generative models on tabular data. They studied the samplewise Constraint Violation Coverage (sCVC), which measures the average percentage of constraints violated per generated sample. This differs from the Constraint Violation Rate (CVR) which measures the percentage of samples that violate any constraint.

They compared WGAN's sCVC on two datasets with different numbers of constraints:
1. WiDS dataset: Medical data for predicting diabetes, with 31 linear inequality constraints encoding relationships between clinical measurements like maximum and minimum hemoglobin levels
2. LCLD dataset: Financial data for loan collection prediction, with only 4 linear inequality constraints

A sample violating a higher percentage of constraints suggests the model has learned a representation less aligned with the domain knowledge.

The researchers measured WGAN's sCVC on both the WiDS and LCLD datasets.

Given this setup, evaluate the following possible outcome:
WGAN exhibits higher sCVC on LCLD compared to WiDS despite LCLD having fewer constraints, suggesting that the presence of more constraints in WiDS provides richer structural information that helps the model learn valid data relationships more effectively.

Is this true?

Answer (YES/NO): YES